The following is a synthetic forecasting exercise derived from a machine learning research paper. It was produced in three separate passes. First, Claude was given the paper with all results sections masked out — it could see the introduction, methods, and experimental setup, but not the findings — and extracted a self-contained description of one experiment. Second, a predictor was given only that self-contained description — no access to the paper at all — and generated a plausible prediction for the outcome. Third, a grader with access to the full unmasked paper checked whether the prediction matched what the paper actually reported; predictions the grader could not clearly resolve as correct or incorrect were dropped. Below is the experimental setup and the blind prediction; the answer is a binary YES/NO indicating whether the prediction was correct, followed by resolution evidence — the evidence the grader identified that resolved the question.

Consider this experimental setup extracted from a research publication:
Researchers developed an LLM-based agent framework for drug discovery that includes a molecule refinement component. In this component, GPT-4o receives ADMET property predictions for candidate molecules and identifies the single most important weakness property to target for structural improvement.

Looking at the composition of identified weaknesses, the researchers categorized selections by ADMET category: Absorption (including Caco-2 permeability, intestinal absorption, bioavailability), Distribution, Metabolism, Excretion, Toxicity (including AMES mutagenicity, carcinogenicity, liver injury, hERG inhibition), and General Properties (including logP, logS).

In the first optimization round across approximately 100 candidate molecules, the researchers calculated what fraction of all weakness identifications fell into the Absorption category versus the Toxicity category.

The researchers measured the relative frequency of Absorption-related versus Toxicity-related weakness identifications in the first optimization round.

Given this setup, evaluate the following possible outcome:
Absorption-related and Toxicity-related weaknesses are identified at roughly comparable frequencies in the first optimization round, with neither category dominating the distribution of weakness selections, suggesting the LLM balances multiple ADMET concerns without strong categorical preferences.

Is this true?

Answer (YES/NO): NO